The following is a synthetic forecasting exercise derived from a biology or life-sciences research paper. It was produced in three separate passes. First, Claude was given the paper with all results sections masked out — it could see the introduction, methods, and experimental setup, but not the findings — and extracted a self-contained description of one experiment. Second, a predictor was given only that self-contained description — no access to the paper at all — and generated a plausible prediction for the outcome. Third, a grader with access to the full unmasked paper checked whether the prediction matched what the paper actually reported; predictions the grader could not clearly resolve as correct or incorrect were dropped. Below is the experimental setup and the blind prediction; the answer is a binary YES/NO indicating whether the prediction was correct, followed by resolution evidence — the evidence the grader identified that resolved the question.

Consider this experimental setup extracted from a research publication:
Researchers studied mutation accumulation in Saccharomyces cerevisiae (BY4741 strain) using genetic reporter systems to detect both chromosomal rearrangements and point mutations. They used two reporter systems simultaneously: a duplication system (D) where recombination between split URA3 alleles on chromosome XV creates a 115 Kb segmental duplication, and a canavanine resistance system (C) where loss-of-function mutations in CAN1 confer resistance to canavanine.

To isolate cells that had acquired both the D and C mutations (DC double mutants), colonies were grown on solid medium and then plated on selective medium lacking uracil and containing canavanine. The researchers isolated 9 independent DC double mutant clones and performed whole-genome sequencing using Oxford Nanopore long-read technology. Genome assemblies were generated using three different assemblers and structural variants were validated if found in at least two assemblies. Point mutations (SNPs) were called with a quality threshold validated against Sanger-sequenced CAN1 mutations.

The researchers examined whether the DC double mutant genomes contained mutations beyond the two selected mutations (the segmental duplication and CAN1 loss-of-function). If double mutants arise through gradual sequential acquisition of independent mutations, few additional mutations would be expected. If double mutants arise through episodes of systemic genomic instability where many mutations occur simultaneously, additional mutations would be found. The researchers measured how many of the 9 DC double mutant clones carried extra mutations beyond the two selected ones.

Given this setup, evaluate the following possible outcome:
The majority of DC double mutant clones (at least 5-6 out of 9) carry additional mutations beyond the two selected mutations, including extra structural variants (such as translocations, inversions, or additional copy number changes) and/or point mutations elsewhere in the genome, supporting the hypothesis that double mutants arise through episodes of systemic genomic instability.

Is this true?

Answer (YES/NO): NO